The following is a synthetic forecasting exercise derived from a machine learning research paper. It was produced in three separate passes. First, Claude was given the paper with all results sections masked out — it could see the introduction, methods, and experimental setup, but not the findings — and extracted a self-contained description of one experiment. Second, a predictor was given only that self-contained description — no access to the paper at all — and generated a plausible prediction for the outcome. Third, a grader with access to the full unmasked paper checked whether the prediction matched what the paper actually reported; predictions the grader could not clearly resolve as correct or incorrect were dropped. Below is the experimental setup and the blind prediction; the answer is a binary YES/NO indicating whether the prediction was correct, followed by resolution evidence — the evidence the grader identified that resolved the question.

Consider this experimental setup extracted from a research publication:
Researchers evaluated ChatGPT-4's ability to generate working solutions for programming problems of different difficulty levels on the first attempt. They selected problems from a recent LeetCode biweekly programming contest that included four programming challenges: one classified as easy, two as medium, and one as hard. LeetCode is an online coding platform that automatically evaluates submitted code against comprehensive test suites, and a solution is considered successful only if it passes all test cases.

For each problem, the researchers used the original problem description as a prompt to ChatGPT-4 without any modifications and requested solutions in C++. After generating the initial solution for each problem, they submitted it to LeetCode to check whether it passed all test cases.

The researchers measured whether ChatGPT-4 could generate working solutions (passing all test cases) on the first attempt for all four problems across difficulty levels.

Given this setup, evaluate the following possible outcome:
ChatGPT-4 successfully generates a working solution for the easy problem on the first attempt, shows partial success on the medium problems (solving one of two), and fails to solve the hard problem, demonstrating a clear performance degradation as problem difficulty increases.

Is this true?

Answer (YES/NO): NO